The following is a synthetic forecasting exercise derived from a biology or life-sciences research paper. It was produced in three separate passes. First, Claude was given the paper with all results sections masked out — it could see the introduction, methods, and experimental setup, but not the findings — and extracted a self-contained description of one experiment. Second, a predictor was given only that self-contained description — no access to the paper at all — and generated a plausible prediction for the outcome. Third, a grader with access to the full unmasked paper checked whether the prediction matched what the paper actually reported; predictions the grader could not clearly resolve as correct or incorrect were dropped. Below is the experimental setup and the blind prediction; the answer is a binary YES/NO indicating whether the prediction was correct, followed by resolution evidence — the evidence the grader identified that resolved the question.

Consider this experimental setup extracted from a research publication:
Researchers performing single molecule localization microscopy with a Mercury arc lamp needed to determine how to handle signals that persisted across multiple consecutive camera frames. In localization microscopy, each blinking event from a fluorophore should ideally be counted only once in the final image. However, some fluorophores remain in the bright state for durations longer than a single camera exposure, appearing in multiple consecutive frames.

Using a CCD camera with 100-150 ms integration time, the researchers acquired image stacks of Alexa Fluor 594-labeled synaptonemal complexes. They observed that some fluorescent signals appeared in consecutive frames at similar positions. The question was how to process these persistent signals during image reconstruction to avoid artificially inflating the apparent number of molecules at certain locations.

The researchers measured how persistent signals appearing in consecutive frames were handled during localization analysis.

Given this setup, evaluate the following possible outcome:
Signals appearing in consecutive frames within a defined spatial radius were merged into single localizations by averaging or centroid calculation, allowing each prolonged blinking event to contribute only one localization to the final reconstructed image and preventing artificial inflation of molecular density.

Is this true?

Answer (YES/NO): YES